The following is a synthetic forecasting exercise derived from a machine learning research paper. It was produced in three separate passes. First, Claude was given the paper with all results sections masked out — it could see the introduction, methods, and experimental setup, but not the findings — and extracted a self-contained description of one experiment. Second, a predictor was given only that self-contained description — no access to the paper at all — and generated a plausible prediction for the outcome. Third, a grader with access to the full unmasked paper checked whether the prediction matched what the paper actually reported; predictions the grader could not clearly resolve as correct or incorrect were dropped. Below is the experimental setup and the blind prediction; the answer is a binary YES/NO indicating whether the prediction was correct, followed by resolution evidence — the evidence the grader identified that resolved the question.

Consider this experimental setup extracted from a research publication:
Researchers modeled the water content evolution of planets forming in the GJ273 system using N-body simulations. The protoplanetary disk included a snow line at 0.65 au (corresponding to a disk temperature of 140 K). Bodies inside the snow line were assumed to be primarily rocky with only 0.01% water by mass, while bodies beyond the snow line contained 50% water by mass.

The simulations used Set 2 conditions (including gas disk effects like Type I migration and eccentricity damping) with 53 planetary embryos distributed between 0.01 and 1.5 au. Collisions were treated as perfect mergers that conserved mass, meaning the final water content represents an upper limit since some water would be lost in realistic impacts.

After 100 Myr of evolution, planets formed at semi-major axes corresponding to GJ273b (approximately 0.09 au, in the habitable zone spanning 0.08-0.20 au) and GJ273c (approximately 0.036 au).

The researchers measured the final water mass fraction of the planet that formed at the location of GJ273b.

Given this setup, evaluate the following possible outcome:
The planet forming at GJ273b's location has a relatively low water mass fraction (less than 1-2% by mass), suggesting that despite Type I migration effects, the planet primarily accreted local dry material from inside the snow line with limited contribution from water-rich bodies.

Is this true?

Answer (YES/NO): NO